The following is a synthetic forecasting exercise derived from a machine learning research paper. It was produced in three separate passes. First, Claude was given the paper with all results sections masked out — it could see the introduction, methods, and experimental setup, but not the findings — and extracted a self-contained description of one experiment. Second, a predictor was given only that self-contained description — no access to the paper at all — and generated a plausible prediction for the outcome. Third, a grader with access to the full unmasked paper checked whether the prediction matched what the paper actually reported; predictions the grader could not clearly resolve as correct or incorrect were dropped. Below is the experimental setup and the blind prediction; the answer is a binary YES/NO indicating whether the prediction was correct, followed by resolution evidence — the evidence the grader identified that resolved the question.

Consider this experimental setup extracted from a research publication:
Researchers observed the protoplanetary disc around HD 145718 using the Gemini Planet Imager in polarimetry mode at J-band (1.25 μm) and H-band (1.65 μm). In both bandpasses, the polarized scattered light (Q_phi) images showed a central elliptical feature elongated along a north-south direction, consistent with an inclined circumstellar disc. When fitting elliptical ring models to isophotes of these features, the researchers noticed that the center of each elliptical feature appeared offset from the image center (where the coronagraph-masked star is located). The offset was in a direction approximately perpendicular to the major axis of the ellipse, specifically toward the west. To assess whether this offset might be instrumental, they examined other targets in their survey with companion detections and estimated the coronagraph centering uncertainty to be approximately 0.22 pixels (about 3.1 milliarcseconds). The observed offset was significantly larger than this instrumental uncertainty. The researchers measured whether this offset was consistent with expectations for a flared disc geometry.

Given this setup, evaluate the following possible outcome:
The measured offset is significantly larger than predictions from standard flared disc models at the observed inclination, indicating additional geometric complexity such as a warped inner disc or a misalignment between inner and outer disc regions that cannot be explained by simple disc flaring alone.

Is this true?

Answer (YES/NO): NO